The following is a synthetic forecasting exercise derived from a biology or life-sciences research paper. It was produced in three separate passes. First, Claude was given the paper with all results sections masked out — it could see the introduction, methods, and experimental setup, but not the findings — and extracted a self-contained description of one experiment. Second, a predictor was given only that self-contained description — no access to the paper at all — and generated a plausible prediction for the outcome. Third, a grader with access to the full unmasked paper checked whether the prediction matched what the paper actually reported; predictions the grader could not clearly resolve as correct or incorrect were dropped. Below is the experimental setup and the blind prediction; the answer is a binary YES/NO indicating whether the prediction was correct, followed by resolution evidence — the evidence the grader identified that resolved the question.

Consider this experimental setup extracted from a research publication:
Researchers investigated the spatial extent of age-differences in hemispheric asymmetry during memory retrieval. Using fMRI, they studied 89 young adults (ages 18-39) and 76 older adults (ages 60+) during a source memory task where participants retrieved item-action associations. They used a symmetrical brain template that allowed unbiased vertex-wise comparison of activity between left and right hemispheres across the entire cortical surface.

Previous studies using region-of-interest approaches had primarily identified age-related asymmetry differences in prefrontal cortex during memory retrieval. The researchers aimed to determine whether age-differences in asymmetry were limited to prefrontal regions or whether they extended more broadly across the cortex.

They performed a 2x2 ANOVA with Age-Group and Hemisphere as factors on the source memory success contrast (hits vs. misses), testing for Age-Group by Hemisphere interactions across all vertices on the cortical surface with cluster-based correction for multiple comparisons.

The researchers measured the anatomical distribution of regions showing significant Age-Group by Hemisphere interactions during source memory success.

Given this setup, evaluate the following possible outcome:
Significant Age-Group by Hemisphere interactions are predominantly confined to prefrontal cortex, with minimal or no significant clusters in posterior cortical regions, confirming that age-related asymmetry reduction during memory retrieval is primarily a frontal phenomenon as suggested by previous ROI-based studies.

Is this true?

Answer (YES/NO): NO